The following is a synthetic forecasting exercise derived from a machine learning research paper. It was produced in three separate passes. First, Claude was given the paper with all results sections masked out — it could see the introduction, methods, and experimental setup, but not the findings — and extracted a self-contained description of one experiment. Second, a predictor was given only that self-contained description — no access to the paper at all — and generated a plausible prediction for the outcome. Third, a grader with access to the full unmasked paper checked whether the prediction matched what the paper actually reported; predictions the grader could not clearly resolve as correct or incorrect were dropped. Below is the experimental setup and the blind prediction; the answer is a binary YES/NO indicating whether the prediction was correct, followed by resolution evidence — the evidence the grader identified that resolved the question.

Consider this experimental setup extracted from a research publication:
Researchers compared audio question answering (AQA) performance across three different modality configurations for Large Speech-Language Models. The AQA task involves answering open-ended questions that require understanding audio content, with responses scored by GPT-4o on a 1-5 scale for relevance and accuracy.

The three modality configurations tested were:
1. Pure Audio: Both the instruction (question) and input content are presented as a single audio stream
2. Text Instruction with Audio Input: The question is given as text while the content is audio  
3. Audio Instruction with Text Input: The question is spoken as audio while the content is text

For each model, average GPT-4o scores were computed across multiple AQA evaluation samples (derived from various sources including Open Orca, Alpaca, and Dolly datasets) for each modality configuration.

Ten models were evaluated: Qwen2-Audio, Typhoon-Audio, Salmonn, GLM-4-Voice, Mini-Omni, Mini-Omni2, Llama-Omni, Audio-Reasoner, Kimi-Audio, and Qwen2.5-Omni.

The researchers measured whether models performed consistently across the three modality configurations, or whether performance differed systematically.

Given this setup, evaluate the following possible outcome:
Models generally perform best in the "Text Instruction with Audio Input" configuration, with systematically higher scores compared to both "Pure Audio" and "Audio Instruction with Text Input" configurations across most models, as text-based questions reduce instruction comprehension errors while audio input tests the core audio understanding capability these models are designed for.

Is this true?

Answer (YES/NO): YES